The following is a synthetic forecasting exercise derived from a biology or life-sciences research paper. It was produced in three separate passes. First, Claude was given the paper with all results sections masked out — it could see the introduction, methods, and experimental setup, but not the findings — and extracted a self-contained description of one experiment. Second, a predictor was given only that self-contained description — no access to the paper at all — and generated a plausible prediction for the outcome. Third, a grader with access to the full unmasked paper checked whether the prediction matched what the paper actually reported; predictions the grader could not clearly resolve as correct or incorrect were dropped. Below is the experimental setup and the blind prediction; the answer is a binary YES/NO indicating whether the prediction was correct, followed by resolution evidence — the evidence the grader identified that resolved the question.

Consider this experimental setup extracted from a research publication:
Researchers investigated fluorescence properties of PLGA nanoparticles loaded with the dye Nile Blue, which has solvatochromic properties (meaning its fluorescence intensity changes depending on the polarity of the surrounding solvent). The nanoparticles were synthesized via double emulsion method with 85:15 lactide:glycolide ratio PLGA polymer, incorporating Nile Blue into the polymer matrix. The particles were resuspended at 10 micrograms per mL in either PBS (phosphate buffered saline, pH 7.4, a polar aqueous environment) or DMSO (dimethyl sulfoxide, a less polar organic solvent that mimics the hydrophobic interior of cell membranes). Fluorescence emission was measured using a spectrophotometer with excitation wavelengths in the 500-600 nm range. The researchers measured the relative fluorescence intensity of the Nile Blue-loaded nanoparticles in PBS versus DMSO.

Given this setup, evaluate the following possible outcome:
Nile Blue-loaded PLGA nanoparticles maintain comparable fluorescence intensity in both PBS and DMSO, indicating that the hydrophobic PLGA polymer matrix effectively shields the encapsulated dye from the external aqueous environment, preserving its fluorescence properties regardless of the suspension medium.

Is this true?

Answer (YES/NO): NO